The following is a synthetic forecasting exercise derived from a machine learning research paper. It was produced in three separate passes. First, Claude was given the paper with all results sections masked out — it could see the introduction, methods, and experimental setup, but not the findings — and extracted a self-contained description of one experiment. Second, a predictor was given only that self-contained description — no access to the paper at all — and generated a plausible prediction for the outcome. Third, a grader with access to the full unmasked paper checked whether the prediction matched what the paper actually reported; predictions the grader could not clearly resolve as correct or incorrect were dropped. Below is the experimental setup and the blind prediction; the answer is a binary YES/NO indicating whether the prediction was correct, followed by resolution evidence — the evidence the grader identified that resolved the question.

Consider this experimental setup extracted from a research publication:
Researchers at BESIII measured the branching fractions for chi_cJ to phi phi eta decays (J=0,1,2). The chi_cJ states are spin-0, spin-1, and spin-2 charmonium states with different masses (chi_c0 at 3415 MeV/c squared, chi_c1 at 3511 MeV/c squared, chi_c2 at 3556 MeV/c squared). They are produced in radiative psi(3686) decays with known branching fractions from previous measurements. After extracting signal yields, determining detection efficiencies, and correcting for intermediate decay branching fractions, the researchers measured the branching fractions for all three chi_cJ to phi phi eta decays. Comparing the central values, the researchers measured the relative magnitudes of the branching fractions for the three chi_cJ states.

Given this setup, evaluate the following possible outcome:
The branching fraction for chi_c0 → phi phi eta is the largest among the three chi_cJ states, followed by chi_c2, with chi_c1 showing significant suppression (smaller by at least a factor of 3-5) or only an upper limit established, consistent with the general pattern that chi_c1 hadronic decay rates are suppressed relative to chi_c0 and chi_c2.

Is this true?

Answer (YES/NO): NO